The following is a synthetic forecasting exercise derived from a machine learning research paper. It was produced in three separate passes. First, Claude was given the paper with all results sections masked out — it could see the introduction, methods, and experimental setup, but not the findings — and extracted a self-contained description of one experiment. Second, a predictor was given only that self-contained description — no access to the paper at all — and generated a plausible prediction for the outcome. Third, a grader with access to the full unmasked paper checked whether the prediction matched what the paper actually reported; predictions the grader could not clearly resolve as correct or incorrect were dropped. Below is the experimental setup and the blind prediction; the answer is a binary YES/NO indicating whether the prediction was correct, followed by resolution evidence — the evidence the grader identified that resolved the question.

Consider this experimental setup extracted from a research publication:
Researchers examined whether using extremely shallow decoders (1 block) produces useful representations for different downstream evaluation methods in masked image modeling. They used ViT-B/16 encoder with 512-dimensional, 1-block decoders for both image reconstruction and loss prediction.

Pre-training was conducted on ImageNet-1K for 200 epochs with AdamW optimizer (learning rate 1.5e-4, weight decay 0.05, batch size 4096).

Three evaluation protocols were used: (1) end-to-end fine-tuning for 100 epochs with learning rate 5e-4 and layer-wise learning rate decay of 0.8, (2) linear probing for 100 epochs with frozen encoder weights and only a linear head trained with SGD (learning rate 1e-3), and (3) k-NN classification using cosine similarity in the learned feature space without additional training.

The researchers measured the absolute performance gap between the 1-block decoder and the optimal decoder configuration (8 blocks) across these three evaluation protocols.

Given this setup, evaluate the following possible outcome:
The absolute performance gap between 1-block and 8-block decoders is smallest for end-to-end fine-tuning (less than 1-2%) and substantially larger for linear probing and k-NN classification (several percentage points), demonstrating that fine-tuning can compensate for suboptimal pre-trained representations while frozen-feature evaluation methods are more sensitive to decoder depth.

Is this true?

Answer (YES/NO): NO